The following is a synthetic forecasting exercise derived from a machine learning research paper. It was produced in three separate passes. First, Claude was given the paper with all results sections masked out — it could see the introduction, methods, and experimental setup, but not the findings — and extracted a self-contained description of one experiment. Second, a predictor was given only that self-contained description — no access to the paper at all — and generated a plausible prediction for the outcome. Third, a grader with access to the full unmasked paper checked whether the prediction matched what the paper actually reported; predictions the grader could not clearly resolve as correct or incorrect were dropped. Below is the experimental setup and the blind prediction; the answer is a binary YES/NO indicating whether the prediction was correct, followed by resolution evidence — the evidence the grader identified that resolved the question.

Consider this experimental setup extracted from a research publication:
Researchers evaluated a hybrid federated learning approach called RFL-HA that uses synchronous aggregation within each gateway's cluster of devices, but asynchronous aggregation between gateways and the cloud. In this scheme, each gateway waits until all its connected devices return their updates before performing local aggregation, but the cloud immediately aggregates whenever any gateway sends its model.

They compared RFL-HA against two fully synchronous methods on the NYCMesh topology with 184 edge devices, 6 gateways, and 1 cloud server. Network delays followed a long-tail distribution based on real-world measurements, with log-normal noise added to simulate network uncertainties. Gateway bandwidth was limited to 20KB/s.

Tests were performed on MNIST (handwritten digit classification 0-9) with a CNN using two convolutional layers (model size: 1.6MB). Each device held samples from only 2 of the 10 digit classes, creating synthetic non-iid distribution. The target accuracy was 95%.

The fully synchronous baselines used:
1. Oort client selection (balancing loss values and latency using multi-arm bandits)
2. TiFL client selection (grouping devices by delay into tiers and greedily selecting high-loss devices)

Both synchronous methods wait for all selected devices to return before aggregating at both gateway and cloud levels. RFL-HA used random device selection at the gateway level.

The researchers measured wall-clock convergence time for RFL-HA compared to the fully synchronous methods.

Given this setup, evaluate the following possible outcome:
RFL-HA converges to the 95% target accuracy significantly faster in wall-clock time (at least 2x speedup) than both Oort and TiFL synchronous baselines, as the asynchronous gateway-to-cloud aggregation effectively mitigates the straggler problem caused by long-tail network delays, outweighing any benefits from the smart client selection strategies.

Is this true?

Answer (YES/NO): NO